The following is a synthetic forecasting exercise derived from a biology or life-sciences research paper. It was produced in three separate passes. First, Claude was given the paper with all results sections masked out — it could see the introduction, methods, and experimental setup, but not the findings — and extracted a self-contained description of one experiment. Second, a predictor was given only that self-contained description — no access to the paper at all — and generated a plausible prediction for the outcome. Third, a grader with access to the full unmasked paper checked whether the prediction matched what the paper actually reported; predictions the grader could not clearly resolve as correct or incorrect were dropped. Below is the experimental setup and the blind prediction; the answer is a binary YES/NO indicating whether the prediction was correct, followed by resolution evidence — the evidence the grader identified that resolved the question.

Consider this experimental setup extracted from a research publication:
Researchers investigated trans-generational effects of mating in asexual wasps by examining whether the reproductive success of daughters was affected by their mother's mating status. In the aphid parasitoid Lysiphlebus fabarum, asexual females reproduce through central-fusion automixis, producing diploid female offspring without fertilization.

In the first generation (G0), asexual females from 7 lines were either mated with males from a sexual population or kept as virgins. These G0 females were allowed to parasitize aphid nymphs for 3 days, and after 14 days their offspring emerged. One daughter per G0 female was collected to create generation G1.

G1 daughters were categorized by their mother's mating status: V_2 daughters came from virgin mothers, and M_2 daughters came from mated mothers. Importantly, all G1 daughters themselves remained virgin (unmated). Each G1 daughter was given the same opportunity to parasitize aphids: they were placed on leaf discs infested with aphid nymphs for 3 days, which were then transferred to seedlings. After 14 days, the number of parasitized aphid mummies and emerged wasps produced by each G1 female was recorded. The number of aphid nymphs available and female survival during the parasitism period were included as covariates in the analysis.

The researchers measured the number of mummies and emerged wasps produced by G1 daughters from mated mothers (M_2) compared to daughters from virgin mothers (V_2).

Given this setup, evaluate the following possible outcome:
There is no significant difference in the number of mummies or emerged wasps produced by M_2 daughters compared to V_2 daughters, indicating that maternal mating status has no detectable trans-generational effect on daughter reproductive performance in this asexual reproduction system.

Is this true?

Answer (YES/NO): NO